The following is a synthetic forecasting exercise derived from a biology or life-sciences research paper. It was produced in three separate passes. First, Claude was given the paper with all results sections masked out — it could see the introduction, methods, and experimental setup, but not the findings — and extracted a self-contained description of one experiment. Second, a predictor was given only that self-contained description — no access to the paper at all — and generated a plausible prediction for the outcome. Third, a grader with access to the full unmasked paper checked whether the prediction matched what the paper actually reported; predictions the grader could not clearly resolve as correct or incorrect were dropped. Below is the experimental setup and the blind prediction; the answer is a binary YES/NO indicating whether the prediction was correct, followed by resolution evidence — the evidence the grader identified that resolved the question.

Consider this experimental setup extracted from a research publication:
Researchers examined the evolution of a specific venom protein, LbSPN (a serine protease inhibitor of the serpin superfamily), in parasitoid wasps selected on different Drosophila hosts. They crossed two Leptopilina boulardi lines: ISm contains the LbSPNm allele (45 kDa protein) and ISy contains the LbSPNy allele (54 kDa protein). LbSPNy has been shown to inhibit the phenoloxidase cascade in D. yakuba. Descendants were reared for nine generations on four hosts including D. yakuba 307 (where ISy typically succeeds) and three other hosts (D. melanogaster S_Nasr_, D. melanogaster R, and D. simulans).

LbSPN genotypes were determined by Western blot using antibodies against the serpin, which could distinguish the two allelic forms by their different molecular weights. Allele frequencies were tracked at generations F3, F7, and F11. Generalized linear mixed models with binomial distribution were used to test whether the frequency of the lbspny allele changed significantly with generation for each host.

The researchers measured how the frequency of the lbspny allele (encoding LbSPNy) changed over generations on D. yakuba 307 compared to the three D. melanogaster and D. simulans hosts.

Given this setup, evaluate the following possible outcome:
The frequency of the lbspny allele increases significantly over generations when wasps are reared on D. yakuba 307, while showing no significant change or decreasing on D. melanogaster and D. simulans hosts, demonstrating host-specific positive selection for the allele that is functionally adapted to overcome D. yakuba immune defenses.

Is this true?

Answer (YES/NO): YES